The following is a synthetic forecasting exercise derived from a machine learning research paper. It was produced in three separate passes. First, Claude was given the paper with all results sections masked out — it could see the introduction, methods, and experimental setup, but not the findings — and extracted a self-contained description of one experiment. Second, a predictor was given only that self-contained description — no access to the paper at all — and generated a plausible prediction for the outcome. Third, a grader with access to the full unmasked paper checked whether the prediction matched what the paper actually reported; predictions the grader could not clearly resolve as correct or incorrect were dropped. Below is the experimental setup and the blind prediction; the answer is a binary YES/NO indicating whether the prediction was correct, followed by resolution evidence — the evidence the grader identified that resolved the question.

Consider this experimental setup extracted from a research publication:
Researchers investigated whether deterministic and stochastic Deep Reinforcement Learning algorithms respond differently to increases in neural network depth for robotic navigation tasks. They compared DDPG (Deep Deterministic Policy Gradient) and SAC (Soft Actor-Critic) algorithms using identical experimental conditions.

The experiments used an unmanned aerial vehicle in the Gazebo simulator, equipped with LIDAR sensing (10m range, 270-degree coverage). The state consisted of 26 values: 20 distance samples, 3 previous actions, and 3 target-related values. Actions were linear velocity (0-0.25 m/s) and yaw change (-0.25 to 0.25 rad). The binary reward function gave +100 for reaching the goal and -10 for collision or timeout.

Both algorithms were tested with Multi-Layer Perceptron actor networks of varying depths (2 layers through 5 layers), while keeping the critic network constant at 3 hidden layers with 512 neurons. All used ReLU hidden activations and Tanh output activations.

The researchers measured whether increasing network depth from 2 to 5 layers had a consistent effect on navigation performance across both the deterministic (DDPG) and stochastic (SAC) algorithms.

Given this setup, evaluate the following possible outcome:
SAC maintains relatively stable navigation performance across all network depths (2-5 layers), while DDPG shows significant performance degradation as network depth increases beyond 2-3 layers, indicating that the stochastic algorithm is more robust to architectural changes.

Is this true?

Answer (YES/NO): NO